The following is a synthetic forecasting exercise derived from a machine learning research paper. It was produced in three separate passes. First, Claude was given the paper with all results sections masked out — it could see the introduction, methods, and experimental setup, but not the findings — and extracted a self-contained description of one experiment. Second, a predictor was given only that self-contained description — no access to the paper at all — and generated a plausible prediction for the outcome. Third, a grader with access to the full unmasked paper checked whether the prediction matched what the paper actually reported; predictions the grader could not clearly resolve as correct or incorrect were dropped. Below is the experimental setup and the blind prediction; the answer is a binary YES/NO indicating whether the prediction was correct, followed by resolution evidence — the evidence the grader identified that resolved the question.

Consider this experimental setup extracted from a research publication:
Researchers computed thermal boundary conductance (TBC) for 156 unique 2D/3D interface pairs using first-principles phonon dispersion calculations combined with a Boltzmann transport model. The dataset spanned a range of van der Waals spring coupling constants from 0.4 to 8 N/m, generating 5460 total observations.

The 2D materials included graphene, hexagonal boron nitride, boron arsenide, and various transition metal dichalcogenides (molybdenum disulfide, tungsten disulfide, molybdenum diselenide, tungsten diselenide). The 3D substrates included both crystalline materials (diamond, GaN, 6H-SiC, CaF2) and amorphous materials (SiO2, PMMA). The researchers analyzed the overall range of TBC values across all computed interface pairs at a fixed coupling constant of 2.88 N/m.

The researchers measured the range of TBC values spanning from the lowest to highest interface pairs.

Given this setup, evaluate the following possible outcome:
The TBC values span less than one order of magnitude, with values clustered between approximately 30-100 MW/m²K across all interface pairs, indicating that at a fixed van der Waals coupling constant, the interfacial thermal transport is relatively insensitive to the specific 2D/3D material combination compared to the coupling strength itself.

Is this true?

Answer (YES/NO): NO